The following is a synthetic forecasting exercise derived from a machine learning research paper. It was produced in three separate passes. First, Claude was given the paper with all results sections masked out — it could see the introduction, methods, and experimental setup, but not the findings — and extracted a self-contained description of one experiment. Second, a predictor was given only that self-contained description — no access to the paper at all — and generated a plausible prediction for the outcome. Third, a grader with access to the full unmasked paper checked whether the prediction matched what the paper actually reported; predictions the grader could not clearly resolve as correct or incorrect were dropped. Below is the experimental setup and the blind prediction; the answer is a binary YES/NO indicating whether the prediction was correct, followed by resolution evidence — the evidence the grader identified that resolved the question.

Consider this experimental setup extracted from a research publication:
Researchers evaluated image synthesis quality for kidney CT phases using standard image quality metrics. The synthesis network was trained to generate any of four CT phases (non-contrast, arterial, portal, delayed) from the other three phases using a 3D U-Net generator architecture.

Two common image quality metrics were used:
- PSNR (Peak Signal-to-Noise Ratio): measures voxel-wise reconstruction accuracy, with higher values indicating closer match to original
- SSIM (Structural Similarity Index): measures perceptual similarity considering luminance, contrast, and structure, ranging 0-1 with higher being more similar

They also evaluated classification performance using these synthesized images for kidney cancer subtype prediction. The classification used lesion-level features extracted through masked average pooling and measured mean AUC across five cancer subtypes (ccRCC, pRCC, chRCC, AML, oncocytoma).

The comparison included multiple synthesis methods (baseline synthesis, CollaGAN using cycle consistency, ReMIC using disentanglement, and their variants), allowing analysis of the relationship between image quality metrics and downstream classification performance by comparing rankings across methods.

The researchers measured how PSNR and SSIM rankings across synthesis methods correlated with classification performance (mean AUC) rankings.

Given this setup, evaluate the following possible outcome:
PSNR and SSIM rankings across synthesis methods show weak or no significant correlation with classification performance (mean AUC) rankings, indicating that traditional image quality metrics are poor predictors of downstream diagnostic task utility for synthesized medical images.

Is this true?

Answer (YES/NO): YES